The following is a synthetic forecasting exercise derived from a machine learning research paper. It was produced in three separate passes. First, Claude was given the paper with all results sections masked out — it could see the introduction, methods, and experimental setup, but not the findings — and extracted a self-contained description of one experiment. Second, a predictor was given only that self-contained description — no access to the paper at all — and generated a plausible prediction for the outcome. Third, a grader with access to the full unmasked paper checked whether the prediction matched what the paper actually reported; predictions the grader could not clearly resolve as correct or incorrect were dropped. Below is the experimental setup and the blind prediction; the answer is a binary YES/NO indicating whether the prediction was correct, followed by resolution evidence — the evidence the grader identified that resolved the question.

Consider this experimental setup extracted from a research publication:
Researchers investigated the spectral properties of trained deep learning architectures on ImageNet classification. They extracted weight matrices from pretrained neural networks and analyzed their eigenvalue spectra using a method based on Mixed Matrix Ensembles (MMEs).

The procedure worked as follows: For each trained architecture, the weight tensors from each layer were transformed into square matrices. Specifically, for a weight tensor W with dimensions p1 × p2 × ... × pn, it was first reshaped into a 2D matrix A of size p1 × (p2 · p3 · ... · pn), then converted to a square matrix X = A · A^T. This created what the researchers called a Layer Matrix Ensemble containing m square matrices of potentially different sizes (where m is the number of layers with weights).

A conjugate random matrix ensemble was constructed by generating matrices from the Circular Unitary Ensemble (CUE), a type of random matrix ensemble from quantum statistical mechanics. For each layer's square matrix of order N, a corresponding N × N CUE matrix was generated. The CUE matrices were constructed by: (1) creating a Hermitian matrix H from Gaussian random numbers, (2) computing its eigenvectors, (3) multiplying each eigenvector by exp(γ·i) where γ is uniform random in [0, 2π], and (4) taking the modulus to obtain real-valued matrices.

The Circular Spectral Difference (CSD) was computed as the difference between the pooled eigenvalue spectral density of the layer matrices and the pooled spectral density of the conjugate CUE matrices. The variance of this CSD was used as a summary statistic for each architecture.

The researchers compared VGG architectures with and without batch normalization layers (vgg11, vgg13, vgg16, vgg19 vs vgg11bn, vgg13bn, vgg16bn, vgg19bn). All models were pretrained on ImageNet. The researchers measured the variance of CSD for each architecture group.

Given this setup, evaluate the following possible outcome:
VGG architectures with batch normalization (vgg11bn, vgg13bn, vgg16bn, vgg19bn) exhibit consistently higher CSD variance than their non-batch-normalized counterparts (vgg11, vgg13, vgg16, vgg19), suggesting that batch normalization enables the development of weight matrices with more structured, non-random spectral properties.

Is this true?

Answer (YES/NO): NO